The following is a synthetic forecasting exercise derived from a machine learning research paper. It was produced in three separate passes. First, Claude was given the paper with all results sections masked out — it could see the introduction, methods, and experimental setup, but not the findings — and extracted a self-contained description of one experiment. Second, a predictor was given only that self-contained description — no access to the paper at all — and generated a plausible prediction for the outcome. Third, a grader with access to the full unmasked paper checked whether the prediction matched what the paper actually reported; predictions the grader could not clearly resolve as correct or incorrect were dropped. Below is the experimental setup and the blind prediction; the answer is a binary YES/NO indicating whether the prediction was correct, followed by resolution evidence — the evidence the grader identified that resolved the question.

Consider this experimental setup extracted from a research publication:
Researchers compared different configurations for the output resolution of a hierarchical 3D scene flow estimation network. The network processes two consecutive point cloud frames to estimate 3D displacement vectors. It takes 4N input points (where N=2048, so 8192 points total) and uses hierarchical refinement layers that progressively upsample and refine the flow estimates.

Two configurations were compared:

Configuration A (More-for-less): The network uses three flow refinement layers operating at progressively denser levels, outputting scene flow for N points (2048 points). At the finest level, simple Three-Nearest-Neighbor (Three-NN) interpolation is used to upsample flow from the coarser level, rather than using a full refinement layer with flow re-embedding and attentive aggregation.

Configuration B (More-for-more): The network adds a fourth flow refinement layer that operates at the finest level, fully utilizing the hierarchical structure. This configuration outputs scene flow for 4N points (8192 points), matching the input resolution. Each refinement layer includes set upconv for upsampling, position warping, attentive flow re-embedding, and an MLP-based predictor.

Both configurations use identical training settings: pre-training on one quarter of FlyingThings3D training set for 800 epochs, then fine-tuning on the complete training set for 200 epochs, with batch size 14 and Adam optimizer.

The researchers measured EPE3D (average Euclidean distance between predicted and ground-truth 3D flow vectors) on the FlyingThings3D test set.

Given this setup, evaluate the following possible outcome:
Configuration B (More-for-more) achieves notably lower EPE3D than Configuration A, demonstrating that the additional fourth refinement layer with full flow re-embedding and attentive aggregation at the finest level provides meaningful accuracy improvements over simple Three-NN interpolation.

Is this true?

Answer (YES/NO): YES